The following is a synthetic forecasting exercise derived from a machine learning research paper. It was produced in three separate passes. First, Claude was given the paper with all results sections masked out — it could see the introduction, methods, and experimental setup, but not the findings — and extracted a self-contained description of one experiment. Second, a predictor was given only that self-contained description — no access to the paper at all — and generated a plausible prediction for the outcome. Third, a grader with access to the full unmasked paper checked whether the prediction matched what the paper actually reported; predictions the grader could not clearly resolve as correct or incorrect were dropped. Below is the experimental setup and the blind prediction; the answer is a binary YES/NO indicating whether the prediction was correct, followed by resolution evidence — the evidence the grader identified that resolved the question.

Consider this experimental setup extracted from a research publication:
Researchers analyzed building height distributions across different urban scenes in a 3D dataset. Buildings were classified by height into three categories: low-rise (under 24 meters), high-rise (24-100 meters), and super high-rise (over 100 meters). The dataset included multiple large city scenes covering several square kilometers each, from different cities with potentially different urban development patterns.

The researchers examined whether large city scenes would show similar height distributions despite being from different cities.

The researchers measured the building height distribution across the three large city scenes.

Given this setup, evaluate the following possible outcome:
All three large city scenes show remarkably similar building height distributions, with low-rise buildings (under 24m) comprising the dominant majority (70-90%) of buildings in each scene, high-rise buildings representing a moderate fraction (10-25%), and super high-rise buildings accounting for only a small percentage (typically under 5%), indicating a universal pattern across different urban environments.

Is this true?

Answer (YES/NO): NO